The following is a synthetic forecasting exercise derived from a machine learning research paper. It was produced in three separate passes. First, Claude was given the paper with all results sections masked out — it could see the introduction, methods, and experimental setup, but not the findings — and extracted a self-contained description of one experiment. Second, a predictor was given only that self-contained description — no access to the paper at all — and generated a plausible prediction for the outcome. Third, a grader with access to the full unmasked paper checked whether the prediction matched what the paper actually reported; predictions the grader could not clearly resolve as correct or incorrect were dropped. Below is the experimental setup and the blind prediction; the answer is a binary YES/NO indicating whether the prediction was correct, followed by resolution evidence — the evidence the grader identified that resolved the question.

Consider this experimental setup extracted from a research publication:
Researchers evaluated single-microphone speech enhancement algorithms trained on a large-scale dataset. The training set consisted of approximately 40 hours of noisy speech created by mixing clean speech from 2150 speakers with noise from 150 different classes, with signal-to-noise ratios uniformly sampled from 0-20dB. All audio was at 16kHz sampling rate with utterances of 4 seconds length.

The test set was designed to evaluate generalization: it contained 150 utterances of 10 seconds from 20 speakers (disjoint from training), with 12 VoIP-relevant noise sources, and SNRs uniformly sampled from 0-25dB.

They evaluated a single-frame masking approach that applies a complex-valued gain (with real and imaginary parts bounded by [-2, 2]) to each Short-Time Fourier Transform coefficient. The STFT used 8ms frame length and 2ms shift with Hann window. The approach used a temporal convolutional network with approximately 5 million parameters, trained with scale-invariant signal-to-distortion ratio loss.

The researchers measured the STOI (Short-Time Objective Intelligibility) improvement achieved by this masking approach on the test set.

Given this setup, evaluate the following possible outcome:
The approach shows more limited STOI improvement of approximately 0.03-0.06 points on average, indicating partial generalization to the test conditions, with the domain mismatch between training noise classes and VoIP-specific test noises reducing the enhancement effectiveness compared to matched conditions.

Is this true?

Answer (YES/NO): YES